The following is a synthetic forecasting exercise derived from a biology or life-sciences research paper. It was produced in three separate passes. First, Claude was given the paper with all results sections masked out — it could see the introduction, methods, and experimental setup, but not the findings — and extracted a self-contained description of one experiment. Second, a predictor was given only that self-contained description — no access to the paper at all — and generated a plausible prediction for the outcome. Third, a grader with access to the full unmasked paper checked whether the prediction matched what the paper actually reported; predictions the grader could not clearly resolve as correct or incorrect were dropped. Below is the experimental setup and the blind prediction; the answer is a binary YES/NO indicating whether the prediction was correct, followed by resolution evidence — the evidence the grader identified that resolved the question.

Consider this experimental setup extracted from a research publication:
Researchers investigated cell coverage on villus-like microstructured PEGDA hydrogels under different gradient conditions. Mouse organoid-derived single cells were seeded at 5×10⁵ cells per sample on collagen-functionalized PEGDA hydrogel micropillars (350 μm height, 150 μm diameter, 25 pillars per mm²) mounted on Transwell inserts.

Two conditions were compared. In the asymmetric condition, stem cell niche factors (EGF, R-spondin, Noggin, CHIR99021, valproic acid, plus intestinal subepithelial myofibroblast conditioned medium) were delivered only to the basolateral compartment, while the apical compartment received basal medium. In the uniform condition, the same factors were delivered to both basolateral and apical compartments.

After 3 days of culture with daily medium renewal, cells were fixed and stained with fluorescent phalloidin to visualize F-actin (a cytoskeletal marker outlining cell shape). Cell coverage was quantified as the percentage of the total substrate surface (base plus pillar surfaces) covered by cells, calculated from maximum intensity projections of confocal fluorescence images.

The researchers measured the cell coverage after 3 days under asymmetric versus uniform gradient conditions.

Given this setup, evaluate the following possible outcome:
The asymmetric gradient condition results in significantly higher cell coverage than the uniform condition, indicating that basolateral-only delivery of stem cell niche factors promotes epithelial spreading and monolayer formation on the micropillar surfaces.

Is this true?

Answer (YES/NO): NO